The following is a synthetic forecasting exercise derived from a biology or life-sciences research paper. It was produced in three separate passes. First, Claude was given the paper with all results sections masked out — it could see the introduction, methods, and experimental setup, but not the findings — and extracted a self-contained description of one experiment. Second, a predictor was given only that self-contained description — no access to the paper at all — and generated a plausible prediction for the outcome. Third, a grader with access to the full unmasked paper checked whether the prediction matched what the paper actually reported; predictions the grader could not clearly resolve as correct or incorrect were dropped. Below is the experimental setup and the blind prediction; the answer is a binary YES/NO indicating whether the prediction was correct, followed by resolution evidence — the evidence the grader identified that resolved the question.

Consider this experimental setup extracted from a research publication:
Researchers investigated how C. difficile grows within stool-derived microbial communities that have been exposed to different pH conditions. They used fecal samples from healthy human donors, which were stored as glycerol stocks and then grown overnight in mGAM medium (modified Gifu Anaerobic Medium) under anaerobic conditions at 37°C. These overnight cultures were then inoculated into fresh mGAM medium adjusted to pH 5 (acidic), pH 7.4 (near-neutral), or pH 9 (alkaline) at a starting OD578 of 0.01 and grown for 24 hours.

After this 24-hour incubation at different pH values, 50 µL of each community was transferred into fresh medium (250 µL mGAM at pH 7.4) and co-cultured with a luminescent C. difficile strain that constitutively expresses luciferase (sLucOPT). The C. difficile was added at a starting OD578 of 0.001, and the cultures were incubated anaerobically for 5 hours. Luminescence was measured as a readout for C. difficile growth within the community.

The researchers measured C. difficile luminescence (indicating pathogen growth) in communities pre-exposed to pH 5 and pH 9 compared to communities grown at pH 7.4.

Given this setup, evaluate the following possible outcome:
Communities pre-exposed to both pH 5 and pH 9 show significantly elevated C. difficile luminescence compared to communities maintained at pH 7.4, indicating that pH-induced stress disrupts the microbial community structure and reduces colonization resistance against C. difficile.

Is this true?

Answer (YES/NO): NO